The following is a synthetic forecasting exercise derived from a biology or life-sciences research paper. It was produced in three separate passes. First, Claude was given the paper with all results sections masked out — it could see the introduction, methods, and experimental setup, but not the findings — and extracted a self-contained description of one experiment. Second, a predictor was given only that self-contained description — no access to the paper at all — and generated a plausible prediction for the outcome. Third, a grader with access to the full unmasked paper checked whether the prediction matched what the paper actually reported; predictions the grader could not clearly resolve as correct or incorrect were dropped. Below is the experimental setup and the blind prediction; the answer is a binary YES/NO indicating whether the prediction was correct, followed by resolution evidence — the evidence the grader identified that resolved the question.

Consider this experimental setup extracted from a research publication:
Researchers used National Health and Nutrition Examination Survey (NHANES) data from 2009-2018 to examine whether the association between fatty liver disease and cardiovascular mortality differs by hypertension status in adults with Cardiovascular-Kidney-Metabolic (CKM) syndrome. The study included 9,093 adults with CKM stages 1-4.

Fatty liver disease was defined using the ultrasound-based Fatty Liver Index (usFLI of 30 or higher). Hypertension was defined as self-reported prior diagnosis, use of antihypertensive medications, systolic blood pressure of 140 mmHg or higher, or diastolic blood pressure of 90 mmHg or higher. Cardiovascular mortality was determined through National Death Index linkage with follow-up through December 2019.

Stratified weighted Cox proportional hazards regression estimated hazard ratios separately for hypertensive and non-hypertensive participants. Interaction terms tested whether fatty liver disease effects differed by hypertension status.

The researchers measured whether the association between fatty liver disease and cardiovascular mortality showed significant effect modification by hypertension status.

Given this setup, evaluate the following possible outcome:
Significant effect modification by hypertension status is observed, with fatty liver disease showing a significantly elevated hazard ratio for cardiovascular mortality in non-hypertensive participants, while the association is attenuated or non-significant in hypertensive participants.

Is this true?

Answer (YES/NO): NO